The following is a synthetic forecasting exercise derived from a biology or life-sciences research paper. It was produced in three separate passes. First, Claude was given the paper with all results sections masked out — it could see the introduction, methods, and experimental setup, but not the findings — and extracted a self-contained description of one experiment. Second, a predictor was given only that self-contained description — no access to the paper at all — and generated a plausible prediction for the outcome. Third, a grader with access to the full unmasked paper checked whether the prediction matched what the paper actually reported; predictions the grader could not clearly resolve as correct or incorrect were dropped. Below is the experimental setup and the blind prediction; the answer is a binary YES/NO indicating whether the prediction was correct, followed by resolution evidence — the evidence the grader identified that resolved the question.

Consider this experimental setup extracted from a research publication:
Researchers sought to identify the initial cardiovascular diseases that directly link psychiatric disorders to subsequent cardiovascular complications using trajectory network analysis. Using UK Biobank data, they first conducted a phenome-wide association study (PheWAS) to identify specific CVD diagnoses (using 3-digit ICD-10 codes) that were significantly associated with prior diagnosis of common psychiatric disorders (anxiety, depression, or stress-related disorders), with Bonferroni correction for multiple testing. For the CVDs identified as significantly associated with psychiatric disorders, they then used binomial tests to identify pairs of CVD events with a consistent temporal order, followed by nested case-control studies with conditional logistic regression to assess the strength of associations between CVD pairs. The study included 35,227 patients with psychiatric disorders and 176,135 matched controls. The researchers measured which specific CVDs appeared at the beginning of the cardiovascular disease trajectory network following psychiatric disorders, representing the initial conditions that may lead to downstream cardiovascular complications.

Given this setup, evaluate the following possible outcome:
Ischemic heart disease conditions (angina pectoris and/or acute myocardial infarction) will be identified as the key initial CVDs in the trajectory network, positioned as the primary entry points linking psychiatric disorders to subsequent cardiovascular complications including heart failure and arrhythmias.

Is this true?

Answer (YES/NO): NO